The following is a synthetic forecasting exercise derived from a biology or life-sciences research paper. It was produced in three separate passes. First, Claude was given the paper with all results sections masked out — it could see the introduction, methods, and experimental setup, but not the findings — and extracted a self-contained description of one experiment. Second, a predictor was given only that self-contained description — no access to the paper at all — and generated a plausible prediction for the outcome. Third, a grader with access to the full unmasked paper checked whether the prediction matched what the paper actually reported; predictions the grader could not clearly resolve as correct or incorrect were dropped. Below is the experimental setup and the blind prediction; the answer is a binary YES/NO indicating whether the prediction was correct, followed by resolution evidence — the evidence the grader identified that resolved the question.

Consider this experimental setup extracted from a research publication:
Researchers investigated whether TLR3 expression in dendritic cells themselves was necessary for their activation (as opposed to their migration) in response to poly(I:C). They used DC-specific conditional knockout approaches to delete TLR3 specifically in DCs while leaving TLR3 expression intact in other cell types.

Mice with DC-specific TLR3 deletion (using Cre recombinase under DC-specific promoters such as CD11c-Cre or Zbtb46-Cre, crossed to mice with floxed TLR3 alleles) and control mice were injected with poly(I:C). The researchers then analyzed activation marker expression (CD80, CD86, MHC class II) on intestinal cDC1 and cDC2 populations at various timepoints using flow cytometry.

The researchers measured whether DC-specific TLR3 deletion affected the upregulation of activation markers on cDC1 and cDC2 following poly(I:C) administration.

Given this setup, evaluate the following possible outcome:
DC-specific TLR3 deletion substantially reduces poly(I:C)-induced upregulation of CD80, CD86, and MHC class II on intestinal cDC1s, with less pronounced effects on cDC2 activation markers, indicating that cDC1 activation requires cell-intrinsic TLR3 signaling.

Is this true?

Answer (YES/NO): NO